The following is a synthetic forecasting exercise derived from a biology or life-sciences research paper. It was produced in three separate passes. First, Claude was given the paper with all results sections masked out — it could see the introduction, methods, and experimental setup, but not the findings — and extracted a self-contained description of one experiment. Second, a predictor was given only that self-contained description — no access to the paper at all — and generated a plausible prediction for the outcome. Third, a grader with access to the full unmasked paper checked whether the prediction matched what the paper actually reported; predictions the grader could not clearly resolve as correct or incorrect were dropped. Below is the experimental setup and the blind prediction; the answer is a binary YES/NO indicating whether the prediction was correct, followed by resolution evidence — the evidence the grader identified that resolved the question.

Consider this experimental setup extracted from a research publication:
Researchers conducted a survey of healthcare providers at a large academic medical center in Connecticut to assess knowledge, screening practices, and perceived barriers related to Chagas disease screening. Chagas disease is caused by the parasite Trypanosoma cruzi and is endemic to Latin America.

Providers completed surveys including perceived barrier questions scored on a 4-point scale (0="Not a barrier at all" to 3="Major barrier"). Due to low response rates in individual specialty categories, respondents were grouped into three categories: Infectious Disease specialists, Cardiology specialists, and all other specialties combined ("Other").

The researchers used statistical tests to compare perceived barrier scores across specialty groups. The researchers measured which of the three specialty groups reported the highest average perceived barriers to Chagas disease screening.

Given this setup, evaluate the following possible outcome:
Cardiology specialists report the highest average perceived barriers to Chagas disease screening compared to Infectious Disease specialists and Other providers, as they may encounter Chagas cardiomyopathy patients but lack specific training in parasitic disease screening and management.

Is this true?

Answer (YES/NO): NO